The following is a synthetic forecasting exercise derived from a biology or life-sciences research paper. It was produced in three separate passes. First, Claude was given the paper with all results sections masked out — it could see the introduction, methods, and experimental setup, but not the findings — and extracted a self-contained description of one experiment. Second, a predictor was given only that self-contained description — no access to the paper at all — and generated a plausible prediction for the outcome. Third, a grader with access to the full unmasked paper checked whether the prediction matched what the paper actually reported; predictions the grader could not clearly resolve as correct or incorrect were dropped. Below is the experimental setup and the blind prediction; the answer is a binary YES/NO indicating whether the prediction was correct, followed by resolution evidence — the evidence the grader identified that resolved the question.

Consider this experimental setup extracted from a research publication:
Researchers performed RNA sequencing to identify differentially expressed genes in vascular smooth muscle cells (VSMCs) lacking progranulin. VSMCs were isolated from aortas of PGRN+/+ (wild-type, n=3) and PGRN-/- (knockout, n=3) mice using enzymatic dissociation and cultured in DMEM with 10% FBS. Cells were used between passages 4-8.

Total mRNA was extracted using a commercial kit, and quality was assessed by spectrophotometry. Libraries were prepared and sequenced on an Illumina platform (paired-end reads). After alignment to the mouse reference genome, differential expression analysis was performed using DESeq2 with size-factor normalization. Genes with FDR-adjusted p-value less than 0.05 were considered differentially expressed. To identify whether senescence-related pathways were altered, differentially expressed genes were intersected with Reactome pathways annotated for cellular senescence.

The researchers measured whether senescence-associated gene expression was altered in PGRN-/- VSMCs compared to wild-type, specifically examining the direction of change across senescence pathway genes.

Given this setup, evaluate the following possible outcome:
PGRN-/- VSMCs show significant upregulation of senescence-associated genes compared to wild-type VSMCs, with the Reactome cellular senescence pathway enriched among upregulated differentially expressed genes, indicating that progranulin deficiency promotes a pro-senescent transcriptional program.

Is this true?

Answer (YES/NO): YES